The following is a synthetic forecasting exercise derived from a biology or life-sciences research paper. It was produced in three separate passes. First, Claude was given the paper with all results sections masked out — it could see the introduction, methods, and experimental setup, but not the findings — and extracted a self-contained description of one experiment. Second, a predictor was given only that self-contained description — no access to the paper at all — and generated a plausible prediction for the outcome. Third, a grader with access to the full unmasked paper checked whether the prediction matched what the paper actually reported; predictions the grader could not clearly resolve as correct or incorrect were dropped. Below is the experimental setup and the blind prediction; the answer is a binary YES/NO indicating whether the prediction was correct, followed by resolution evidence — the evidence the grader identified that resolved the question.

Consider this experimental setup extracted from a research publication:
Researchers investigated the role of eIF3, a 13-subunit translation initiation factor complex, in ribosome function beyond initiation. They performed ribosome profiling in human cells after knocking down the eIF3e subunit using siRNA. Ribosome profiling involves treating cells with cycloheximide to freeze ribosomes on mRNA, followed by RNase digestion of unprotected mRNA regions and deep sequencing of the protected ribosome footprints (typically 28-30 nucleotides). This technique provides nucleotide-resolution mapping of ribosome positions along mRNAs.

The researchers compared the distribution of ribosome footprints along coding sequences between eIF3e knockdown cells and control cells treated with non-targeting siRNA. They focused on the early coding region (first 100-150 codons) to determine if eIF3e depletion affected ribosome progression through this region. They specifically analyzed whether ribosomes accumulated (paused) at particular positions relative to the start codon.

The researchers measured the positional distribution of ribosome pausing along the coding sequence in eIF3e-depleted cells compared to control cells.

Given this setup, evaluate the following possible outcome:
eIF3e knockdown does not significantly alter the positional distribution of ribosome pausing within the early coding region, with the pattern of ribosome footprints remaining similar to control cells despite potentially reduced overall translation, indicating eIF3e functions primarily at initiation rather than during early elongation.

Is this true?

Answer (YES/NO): NO